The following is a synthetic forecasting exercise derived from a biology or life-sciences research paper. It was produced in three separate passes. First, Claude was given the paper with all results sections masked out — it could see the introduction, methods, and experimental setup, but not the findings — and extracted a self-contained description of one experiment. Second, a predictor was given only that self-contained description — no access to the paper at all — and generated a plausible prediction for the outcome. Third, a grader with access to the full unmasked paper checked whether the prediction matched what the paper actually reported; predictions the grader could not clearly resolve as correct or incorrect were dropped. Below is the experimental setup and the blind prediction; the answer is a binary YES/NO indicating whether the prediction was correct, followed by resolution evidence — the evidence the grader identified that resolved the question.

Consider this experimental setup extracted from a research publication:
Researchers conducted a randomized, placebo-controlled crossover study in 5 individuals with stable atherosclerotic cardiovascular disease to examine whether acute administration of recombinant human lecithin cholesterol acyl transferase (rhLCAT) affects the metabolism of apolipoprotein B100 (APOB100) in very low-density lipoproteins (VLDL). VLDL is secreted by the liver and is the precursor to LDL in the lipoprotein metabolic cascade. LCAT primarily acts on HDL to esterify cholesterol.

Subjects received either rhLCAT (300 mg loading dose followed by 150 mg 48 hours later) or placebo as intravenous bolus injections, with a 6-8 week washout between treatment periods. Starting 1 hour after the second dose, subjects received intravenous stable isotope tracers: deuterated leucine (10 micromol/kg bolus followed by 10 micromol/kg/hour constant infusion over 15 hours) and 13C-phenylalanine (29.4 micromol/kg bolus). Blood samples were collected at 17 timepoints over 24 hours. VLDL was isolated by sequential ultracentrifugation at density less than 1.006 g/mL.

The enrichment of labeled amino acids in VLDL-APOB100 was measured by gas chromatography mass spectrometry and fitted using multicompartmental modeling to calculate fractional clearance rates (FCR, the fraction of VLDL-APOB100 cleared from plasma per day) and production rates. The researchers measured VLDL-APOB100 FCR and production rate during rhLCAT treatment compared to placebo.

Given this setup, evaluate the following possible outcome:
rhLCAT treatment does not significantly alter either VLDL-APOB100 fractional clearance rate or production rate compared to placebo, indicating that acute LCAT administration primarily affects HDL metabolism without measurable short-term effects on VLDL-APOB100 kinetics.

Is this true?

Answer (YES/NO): YES